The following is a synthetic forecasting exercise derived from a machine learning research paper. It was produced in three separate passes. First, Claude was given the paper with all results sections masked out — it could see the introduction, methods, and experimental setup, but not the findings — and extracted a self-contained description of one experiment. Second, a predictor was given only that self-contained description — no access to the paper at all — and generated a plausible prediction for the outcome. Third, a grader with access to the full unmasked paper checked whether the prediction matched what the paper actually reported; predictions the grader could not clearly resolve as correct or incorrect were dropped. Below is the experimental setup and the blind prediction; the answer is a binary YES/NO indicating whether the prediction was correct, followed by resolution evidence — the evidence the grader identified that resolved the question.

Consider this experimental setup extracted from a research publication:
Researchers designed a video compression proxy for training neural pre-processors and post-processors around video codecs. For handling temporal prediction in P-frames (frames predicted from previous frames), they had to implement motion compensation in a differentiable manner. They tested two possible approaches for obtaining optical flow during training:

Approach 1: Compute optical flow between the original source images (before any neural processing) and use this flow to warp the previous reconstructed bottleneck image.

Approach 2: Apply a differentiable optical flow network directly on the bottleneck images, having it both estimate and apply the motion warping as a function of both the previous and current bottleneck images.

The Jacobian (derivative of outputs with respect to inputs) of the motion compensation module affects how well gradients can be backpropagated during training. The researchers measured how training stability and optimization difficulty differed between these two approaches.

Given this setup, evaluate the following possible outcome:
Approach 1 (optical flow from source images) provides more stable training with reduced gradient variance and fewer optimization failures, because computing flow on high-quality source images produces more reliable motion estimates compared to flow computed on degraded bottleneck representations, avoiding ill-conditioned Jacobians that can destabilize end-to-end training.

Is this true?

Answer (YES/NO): NO